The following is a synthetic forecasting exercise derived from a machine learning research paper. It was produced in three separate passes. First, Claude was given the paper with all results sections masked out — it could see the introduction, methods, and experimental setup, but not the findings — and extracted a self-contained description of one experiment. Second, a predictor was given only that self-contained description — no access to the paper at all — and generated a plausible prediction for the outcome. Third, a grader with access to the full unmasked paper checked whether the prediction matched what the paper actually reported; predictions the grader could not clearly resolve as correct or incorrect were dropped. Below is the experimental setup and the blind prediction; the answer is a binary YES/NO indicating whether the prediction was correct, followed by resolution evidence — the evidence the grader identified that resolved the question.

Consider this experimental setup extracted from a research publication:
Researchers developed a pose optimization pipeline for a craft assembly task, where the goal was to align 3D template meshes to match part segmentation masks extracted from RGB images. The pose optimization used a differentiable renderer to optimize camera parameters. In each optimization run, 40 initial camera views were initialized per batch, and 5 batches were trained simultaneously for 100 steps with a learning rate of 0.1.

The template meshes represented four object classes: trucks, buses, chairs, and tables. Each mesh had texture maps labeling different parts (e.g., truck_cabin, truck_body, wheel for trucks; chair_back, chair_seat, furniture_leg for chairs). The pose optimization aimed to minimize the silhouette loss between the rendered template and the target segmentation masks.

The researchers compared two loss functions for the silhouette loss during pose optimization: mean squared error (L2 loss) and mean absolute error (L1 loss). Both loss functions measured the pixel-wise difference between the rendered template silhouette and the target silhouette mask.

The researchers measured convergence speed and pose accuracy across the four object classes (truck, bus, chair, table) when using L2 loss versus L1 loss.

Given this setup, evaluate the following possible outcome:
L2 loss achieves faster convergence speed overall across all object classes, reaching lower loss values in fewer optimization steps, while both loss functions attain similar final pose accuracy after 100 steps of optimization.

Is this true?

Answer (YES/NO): NO